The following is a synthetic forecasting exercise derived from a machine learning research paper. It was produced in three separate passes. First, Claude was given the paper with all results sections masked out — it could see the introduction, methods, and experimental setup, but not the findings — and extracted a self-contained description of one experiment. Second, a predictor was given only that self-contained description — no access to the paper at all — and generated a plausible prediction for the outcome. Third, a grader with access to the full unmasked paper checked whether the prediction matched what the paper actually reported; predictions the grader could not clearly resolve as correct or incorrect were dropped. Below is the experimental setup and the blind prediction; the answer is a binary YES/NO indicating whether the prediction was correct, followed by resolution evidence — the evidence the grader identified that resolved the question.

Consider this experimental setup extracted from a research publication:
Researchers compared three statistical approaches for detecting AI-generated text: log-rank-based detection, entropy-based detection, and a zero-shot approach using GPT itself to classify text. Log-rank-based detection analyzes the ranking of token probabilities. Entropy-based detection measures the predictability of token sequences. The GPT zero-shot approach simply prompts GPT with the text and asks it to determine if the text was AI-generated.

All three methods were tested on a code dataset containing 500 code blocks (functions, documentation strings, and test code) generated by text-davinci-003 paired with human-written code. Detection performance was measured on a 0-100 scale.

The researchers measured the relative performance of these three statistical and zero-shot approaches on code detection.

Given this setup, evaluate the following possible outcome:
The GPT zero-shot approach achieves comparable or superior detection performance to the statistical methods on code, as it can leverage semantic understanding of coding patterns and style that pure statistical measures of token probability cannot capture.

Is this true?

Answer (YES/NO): YES